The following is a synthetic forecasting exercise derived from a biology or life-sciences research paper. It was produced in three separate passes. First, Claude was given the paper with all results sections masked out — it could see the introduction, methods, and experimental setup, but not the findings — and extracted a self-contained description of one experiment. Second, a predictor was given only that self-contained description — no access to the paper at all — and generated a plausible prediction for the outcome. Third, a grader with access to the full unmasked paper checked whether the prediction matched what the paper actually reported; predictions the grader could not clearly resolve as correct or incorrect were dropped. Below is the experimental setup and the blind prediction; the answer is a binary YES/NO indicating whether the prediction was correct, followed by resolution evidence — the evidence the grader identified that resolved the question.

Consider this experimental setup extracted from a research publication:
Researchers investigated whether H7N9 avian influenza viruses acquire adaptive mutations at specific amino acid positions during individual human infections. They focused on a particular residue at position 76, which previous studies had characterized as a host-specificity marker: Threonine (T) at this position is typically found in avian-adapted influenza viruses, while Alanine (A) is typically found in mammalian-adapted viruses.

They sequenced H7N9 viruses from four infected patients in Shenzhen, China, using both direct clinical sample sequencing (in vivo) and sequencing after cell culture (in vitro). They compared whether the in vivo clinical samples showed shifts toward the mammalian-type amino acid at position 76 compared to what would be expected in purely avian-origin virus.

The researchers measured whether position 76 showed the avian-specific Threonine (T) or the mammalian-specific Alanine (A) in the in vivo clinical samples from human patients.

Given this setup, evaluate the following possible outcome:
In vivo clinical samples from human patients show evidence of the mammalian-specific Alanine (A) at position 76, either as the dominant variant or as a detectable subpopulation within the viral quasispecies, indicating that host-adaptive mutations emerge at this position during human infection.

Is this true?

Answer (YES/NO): YES